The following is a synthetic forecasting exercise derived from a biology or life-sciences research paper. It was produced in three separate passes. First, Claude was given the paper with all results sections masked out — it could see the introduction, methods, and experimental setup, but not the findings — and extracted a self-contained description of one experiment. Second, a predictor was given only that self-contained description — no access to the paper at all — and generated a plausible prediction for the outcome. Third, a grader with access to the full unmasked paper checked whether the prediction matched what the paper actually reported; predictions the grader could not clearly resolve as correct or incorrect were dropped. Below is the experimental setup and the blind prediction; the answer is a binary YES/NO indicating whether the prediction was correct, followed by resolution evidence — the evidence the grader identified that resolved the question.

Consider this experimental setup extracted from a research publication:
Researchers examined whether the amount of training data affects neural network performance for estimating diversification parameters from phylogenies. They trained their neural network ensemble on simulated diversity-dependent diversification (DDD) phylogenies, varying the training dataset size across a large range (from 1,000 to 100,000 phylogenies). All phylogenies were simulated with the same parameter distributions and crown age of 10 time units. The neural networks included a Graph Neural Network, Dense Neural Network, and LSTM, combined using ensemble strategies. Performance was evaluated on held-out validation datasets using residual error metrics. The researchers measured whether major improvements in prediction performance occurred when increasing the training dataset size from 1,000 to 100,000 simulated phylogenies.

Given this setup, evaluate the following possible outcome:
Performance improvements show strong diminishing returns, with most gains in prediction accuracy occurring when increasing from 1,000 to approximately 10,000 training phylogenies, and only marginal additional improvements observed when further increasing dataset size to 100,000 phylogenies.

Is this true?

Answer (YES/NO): NO